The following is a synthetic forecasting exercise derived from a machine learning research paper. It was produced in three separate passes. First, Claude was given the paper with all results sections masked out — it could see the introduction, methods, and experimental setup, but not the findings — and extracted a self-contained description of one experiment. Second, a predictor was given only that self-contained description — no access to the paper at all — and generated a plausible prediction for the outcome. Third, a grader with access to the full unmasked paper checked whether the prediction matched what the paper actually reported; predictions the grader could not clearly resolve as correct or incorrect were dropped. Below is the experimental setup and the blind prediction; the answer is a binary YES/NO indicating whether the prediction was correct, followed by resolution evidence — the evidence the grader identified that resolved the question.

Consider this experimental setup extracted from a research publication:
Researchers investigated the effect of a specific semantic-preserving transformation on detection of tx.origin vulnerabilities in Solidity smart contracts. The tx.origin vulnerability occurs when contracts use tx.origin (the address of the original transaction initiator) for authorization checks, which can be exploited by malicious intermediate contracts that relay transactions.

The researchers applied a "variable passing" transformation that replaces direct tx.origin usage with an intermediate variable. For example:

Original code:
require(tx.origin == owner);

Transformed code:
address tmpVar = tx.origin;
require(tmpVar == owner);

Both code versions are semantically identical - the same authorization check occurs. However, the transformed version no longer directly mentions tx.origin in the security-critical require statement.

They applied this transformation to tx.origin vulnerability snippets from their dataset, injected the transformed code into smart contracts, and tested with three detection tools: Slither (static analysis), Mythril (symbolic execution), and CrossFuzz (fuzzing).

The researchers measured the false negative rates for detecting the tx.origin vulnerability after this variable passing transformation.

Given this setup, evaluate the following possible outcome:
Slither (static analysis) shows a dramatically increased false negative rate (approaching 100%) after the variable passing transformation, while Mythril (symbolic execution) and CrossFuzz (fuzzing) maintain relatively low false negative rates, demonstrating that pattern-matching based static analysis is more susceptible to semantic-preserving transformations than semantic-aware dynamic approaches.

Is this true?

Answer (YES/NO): NO